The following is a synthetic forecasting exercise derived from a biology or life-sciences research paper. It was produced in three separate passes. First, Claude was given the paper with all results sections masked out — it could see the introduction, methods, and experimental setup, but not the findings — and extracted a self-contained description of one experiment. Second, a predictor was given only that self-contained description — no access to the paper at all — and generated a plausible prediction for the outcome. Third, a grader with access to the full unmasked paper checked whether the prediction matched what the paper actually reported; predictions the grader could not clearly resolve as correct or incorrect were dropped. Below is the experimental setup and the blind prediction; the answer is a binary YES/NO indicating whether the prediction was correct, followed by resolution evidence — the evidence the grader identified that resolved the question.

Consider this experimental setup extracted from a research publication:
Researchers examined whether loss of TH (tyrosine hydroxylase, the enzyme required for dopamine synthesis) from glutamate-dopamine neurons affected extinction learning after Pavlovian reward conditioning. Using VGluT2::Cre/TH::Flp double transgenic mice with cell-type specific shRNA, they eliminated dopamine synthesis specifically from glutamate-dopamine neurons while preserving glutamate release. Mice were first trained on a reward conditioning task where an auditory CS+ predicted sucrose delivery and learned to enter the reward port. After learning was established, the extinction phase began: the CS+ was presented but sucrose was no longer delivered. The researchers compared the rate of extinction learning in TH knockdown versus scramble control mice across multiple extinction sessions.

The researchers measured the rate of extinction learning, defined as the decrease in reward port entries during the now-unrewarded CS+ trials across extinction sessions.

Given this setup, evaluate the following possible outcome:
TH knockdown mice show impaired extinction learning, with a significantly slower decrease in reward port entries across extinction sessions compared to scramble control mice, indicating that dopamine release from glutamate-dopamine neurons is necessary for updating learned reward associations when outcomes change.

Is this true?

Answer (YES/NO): YES